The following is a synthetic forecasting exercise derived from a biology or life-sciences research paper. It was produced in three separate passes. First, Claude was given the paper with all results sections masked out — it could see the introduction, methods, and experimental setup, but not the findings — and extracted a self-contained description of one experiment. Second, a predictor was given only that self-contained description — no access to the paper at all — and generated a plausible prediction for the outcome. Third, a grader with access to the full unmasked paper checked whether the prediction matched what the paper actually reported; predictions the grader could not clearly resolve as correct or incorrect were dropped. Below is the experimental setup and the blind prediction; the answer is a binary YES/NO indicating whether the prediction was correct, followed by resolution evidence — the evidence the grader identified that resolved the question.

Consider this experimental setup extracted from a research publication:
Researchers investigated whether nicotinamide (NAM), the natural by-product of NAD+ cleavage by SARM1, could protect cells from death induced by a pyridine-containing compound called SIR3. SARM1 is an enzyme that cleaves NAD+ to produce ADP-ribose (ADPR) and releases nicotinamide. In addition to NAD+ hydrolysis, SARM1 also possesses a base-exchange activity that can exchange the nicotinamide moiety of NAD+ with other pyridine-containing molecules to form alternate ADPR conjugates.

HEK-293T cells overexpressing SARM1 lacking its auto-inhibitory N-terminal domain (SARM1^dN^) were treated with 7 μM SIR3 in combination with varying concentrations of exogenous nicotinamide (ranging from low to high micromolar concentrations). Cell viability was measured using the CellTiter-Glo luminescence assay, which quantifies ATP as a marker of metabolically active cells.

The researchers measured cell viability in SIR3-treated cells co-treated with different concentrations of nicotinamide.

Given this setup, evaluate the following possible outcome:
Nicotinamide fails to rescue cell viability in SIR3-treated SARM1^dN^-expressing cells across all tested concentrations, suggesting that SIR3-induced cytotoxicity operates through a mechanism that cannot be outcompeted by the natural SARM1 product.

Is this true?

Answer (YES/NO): NO